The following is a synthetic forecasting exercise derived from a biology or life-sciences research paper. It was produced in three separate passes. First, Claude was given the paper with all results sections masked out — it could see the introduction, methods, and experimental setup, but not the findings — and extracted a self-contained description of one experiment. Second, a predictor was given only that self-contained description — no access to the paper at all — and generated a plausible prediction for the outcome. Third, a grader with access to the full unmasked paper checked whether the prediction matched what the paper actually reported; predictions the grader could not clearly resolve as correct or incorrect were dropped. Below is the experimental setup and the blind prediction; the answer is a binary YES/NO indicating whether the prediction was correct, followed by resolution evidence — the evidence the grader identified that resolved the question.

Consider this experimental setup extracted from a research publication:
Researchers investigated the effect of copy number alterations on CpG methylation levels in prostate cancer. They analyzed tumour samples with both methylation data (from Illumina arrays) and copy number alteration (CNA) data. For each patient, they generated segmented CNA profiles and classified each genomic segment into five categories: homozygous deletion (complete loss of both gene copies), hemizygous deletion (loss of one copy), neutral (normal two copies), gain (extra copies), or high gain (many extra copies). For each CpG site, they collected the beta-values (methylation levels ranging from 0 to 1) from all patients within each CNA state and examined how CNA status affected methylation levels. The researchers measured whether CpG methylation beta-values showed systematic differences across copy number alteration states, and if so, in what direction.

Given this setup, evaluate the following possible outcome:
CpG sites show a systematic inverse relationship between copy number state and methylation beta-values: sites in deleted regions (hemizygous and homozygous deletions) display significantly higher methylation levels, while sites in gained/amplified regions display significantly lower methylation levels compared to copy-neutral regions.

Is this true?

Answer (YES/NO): YES